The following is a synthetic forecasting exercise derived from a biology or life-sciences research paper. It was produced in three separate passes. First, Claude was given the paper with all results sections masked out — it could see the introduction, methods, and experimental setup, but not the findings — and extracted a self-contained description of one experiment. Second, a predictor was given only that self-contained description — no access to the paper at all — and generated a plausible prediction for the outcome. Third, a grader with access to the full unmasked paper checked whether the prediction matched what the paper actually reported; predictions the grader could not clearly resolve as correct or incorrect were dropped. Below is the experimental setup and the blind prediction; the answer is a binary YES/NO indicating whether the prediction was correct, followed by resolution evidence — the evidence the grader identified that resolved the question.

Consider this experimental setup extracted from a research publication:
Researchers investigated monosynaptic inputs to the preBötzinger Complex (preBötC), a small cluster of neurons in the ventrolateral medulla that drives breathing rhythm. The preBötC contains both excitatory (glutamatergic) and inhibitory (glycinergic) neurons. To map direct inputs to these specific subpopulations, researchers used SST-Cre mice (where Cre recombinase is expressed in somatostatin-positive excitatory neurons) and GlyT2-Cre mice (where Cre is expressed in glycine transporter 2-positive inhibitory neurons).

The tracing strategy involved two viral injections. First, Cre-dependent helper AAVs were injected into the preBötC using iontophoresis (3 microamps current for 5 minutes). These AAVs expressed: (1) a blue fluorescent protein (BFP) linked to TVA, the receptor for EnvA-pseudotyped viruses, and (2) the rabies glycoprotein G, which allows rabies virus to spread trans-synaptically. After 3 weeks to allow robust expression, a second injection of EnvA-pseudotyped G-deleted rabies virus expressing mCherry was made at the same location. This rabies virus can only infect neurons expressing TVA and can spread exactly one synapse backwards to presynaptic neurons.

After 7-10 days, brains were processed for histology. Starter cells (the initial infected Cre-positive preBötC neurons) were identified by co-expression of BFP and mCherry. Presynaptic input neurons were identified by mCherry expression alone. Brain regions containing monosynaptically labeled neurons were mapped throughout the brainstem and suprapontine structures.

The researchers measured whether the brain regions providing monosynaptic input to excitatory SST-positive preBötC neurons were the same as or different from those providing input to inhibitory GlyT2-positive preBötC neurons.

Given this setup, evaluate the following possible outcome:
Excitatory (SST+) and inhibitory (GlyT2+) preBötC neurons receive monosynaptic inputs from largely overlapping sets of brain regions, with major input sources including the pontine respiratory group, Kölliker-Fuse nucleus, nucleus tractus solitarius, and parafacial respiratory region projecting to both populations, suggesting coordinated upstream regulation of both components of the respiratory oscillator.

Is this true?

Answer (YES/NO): YES